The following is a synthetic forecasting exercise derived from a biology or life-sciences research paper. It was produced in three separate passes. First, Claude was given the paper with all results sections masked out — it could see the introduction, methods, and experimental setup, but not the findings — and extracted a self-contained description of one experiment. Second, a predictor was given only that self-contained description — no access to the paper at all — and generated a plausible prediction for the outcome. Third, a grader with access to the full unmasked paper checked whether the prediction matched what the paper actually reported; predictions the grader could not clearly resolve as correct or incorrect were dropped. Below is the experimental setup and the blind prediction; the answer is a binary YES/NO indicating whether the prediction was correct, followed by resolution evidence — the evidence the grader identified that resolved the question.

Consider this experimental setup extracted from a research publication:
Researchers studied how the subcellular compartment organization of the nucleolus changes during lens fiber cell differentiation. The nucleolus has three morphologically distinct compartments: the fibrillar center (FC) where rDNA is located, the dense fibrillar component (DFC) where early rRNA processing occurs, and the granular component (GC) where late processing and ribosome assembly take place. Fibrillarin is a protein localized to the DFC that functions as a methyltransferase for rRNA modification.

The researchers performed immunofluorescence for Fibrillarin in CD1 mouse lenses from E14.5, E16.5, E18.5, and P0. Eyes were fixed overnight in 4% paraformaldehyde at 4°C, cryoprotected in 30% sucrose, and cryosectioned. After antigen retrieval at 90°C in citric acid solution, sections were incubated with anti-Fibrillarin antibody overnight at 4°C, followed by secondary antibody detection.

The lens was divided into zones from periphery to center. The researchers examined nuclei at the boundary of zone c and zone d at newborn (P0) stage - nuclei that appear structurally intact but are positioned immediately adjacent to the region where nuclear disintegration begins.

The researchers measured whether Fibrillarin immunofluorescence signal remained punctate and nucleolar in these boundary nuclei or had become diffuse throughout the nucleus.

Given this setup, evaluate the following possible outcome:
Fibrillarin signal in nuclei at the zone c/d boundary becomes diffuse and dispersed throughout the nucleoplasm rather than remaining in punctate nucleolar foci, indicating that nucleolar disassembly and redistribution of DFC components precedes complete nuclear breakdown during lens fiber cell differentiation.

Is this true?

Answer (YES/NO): NO